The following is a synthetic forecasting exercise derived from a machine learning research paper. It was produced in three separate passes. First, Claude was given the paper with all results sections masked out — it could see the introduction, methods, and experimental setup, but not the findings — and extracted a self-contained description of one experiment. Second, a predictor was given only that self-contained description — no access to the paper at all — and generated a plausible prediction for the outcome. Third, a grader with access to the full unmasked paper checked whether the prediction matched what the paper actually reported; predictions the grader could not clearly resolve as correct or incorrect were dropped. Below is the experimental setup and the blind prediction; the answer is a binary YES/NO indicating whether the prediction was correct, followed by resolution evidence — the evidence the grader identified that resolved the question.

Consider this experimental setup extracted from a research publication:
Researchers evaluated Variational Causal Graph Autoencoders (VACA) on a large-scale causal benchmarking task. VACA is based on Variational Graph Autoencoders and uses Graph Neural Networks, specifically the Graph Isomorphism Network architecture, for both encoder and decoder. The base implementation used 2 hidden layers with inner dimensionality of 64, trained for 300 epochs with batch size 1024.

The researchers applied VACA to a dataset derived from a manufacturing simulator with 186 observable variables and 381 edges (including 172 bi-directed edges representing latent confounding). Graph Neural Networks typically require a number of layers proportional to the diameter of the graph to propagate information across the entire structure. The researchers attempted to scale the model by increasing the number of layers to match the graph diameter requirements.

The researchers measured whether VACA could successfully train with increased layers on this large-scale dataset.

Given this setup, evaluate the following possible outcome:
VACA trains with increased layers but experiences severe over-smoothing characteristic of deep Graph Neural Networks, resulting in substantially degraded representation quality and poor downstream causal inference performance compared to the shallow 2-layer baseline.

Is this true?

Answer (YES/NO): NO